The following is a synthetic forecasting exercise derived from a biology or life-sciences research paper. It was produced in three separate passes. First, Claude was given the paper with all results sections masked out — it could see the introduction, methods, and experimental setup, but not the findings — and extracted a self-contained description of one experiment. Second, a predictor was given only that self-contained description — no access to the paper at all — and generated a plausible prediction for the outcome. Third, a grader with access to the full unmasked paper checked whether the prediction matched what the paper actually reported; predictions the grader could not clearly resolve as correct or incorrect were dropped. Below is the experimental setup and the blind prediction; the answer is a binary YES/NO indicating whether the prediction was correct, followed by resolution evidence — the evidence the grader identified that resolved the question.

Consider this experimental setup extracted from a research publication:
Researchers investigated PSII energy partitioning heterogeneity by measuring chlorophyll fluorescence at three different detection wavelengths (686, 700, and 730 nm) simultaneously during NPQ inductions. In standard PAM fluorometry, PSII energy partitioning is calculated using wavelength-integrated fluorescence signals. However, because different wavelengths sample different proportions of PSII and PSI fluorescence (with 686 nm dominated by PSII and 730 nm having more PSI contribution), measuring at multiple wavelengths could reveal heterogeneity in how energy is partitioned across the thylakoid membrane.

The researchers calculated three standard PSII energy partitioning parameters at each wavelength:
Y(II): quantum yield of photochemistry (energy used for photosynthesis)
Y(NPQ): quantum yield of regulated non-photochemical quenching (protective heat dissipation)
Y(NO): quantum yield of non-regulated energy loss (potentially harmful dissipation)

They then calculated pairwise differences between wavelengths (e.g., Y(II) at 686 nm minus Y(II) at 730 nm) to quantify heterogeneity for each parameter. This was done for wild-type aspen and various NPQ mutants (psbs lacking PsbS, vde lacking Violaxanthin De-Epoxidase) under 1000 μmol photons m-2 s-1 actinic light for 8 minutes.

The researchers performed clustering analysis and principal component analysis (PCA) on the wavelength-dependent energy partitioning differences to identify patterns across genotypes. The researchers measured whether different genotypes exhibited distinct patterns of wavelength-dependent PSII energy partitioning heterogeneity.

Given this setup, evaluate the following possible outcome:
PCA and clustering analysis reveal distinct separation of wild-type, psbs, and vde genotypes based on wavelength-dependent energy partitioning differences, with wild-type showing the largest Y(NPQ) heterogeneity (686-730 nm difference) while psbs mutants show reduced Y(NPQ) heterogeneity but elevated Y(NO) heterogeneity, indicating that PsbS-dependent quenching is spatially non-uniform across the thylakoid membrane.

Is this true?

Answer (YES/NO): NO